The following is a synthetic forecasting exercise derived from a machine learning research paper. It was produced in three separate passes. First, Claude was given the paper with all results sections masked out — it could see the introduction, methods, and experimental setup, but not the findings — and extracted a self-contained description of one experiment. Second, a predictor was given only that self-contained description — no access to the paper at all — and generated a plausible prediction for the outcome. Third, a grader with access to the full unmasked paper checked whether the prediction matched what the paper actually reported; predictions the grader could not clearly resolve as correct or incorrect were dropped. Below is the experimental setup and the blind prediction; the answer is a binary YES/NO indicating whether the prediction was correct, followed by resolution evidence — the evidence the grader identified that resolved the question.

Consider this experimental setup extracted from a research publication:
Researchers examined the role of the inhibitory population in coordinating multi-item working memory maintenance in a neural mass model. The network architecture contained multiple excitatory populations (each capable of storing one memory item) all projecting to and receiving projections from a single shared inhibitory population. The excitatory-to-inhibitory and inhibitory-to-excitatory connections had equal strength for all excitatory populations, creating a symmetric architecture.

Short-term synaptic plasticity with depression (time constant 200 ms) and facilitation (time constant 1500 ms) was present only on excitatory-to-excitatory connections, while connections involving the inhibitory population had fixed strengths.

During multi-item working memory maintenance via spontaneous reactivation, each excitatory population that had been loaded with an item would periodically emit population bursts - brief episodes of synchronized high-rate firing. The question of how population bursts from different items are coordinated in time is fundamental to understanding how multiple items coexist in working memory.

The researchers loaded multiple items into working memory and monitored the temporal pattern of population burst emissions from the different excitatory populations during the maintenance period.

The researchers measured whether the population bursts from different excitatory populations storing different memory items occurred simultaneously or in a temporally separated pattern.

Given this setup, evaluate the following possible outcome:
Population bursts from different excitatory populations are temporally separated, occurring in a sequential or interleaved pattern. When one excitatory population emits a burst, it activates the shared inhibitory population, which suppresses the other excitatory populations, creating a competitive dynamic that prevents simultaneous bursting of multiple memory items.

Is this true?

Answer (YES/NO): YES